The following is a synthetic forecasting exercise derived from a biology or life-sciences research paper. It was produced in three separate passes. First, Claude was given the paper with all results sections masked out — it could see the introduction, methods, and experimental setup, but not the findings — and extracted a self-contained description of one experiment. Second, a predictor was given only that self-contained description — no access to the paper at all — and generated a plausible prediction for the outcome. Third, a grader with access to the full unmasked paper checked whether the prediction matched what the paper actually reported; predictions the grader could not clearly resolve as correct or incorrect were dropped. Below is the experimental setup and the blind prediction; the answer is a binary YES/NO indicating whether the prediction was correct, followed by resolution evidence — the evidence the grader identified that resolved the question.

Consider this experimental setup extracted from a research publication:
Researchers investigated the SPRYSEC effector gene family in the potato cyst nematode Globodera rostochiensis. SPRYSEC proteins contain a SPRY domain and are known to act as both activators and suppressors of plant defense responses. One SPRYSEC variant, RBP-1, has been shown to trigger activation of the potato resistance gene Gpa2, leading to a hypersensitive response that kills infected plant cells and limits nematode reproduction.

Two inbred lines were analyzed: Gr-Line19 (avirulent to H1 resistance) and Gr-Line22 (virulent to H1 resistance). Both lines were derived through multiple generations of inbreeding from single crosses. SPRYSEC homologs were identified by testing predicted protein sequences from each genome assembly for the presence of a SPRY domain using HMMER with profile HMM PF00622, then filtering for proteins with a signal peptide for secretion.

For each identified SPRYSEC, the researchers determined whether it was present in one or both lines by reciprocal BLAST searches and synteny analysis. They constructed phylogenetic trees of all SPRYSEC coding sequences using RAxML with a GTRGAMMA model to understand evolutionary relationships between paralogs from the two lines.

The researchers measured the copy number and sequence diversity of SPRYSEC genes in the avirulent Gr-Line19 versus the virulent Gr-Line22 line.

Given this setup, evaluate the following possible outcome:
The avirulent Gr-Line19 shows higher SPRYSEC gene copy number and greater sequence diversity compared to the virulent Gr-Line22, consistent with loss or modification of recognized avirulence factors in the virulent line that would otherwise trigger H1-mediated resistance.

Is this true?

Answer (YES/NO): NO